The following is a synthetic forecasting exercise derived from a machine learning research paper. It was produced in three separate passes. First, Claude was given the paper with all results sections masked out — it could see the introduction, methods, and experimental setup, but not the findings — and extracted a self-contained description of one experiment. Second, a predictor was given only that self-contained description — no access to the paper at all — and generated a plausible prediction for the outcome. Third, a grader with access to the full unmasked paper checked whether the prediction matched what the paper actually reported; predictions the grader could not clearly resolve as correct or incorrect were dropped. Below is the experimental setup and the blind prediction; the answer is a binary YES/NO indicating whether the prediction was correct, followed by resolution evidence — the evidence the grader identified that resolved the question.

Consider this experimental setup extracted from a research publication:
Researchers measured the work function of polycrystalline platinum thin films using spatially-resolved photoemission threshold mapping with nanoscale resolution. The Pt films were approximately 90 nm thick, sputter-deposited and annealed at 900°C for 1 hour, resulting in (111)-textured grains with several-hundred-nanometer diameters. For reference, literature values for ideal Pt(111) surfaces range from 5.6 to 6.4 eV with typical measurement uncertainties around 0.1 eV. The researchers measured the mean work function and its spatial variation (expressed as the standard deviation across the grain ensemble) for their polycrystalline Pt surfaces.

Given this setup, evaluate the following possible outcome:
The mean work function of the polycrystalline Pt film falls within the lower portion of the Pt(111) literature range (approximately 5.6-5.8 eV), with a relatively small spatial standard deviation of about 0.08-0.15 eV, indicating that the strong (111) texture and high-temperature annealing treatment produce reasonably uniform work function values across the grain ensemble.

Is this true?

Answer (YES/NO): NO